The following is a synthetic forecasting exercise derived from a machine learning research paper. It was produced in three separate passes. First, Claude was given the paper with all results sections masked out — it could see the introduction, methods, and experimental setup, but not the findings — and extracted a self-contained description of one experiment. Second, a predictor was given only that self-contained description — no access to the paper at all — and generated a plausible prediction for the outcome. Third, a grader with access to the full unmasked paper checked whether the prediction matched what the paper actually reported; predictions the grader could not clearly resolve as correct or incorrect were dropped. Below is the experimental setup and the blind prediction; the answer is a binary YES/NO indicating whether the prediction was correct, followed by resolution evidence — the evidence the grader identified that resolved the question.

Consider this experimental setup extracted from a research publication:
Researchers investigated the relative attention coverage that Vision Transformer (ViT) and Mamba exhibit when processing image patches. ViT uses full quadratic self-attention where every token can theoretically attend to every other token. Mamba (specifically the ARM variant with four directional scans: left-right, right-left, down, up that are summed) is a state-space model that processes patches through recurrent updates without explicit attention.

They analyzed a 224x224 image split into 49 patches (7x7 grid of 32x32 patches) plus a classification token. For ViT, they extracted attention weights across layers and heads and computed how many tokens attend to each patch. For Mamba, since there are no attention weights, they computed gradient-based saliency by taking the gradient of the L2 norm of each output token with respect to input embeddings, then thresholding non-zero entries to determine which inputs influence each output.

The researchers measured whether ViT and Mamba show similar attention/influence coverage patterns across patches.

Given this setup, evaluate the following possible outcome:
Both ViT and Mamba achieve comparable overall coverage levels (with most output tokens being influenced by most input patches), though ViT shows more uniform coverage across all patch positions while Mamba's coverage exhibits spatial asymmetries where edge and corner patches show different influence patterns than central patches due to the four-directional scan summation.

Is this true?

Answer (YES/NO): NO